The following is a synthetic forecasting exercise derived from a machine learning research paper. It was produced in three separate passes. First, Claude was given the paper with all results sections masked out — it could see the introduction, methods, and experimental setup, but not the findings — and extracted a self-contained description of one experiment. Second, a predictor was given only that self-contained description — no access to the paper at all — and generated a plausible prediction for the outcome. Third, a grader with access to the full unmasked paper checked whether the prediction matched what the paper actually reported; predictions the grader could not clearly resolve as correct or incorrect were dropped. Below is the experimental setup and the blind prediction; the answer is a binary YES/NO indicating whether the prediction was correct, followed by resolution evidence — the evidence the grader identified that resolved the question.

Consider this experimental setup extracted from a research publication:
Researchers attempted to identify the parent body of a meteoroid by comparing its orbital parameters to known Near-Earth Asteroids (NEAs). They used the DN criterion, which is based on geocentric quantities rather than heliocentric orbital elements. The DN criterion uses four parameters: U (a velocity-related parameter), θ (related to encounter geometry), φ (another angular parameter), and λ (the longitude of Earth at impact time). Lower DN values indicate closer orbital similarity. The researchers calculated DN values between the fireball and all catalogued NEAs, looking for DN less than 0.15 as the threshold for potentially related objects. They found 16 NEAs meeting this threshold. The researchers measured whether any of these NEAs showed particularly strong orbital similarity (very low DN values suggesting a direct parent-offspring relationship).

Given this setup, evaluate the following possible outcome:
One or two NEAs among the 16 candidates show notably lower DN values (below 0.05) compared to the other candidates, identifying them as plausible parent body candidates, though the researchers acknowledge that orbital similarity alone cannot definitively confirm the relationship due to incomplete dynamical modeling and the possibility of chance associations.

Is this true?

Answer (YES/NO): NO